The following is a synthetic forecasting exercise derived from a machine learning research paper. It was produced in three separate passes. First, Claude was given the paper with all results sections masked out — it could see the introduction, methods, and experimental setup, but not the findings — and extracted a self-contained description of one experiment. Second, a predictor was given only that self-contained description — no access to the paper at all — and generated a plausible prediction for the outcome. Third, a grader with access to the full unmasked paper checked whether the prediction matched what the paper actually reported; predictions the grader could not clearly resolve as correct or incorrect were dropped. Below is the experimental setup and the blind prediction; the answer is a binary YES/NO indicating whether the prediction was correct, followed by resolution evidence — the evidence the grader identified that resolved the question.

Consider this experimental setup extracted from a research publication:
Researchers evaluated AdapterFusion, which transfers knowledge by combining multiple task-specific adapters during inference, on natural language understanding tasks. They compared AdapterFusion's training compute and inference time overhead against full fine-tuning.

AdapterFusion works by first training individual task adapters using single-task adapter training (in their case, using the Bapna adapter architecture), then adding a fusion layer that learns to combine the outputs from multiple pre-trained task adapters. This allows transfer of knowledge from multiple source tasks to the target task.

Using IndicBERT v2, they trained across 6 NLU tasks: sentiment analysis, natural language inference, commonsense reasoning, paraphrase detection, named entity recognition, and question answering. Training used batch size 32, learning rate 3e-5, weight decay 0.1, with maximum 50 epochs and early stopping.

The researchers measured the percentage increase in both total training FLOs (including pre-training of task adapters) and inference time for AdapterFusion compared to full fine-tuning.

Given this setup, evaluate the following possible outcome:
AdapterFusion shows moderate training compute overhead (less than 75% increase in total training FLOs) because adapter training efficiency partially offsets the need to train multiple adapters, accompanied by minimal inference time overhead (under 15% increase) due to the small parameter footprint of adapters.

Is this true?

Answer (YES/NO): NO